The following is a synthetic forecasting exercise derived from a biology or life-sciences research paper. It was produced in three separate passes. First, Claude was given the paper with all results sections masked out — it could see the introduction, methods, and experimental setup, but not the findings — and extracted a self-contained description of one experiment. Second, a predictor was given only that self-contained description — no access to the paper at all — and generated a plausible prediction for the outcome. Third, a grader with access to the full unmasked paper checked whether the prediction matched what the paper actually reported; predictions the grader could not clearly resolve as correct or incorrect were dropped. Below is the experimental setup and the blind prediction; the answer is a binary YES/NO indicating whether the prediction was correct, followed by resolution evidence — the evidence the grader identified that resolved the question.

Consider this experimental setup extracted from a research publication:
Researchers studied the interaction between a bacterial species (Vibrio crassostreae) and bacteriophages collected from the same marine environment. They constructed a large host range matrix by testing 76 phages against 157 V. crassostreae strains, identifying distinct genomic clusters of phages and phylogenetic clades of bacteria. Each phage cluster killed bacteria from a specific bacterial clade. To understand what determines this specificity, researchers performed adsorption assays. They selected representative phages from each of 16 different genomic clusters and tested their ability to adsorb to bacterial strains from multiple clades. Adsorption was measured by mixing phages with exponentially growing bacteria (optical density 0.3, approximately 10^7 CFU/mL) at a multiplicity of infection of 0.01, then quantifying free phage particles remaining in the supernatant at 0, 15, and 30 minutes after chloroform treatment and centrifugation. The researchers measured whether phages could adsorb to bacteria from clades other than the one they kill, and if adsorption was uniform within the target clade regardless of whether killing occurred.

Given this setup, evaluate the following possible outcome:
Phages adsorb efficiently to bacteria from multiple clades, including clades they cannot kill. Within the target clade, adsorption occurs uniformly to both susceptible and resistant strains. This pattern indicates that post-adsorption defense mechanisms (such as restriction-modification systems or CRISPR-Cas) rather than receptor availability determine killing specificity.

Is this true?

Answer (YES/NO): NO